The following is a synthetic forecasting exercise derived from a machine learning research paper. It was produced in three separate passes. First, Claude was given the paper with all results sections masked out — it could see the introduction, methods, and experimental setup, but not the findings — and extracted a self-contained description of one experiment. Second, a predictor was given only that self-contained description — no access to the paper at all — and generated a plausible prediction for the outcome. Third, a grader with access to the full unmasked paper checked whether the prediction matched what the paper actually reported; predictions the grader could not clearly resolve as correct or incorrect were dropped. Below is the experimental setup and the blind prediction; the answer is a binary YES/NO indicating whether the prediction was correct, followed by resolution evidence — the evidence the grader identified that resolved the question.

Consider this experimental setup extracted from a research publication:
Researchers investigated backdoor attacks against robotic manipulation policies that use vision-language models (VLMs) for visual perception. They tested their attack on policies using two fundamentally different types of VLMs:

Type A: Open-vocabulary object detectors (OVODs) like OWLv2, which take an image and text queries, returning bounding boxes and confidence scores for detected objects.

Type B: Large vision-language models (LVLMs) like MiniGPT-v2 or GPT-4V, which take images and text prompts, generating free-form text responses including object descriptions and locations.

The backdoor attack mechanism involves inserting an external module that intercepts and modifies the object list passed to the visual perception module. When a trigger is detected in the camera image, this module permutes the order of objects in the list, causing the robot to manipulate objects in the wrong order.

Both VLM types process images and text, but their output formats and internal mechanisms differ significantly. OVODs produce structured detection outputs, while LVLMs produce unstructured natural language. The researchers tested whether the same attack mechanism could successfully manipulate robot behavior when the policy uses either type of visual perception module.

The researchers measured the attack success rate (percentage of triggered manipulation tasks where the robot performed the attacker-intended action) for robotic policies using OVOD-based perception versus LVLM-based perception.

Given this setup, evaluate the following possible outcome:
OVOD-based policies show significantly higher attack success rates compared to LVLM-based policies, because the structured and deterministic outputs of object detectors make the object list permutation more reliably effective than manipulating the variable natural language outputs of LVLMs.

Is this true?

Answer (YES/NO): NO